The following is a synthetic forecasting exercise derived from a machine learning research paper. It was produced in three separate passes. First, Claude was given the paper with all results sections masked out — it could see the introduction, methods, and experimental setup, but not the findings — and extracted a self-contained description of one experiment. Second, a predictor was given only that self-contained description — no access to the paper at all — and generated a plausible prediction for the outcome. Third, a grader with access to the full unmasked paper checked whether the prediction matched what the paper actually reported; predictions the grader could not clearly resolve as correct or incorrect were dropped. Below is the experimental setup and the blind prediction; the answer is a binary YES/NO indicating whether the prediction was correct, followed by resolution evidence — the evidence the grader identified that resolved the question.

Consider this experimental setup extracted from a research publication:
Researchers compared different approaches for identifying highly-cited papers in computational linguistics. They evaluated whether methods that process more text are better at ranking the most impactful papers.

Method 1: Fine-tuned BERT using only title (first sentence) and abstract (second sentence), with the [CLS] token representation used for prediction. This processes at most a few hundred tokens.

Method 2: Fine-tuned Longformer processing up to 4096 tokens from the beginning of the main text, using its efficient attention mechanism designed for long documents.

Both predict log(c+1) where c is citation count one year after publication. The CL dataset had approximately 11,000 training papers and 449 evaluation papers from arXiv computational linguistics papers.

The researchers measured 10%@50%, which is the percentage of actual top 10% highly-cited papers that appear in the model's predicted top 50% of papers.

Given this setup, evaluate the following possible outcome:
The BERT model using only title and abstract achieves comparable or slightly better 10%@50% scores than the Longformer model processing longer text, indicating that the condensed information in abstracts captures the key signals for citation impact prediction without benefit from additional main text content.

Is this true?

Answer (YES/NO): NO